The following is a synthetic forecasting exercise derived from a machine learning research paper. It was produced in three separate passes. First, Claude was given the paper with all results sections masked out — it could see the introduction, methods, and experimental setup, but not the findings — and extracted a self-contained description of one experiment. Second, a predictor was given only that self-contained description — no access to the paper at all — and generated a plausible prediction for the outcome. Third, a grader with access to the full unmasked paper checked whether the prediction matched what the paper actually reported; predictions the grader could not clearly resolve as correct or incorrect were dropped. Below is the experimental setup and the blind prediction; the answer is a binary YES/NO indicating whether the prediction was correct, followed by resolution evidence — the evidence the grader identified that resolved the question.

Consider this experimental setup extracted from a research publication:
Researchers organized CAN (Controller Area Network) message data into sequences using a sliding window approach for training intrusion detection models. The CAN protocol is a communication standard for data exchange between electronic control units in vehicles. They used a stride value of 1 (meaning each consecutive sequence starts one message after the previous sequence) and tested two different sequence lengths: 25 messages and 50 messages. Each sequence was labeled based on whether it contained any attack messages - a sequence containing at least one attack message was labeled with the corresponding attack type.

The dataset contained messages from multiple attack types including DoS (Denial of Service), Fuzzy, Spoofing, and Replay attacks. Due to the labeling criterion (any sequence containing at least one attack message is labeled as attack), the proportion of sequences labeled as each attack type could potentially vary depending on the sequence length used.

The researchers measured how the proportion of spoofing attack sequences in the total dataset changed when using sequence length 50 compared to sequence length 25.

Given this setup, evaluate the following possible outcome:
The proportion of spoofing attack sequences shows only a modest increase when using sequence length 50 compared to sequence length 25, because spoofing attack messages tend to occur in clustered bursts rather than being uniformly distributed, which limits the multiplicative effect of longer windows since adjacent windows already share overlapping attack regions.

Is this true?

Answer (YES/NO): NO